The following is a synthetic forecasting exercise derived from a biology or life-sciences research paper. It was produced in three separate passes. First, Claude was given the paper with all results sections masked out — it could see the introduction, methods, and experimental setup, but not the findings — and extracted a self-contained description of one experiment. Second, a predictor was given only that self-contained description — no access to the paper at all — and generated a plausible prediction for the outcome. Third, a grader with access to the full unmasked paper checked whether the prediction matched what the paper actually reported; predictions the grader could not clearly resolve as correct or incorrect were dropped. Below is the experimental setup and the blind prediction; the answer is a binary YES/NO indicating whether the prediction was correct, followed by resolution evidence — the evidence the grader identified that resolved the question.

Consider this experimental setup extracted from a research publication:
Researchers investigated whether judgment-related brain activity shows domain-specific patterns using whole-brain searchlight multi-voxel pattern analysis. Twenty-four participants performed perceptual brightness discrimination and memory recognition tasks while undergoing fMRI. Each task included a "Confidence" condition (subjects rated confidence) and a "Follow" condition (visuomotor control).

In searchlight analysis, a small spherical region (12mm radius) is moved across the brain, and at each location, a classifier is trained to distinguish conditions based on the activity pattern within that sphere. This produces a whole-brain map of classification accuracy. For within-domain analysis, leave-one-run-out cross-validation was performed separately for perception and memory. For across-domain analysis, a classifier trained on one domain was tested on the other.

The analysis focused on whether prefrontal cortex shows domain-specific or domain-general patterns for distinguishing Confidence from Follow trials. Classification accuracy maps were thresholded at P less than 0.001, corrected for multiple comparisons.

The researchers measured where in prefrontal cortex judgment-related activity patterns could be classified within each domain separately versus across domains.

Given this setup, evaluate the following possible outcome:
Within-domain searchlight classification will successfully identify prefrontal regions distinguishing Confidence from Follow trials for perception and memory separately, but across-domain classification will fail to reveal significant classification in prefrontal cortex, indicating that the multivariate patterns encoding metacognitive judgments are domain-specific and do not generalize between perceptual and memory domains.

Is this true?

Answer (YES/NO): NO